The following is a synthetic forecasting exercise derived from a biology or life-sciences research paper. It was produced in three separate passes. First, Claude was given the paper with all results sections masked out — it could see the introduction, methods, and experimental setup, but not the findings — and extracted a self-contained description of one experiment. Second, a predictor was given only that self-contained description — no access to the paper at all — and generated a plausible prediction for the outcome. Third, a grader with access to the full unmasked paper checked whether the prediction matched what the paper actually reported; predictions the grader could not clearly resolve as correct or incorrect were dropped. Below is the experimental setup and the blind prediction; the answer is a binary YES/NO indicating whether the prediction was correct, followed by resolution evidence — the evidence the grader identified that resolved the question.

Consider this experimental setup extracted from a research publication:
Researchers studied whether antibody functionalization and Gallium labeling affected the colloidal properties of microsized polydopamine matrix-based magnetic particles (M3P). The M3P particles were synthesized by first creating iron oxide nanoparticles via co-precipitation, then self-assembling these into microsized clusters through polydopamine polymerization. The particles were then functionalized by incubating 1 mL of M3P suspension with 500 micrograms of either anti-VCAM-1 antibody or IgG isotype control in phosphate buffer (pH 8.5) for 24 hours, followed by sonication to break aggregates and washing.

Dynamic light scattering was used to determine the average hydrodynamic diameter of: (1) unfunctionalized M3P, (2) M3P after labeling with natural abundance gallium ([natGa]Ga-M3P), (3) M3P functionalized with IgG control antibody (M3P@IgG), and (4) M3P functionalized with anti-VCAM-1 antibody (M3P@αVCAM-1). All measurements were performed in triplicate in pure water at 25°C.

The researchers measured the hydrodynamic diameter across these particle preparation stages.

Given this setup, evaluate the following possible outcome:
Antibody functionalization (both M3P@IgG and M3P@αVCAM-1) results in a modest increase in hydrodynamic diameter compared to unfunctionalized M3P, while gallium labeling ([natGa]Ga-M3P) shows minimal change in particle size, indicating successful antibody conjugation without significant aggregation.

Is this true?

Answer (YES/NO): NO